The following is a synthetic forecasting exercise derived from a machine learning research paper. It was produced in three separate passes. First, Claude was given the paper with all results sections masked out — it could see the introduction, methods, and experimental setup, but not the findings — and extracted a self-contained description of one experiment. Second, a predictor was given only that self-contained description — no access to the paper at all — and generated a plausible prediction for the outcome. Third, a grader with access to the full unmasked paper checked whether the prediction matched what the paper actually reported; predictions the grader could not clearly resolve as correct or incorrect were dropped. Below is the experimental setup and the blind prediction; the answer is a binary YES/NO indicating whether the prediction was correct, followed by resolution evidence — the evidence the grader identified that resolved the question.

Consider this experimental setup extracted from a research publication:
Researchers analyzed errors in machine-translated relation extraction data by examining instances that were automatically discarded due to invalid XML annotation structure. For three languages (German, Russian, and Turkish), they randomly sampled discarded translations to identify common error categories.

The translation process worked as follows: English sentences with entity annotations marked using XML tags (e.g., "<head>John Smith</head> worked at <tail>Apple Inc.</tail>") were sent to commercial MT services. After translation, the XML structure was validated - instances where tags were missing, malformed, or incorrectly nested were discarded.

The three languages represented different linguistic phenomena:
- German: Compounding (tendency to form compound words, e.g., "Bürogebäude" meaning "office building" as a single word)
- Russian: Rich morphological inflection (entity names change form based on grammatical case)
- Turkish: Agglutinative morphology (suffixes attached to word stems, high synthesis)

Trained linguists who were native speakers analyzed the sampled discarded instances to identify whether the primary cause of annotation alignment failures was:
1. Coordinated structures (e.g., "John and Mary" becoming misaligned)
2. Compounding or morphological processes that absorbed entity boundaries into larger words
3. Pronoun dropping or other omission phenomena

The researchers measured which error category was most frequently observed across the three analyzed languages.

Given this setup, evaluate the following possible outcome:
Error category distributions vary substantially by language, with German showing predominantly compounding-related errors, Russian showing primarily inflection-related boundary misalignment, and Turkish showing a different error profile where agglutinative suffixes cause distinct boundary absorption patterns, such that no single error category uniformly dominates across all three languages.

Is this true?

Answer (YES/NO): NO